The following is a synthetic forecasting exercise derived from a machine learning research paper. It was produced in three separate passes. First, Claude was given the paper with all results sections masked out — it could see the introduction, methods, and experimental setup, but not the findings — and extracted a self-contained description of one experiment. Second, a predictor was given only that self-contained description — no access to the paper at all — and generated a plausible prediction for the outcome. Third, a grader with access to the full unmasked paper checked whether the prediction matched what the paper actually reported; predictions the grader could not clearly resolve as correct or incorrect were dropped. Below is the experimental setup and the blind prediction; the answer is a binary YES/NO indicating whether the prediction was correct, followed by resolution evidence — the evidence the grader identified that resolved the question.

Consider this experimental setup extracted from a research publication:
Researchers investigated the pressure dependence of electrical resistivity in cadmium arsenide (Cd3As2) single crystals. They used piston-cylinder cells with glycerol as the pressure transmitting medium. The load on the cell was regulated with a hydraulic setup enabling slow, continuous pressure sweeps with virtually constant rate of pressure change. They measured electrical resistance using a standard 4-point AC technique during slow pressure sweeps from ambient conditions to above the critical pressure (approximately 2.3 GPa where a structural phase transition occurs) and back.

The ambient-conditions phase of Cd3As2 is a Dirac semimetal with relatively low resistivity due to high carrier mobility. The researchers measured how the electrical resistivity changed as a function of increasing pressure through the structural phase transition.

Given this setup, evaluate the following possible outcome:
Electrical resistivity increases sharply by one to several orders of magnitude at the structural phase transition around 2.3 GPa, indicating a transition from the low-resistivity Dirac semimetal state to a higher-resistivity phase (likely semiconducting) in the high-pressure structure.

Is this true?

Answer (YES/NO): NO